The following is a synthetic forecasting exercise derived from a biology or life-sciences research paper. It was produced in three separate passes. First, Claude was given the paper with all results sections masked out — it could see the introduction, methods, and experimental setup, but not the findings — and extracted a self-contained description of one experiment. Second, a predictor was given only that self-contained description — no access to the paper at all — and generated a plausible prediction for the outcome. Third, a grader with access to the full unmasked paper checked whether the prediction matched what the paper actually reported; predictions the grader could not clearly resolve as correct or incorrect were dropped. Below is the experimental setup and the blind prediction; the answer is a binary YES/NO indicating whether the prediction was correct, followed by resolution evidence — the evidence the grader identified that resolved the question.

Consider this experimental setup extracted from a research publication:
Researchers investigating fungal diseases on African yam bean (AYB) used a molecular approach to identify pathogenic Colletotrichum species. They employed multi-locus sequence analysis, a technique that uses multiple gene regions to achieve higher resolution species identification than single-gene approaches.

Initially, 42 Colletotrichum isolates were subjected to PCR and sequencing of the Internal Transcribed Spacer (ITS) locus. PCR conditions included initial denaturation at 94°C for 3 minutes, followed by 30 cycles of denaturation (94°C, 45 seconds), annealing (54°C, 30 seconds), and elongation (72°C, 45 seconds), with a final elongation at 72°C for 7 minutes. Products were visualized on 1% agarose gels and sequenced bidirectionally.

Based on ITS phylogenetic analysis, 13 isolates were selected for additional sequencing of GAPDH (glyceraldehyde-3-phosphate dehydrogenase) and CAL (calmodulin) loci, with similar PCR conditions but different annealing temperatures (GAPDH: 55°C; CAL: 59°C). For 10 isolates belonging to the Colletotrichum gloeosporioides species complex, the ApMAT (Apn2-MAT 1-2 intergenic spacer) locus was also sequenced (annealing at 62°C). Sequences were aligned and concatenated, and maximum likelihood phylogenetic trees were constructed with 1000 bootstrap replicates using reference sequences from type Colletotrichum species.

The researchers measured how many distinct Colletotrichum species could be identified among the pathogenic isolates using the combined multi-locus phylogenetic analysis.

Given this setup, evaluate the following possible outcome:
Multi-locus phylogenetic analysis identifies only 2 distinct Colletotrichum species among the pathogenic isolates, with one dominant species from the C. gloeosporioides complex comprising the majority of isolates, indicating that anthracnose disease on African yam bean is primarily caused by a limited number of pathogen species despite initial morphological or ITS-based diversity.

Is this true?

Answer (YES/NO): NO